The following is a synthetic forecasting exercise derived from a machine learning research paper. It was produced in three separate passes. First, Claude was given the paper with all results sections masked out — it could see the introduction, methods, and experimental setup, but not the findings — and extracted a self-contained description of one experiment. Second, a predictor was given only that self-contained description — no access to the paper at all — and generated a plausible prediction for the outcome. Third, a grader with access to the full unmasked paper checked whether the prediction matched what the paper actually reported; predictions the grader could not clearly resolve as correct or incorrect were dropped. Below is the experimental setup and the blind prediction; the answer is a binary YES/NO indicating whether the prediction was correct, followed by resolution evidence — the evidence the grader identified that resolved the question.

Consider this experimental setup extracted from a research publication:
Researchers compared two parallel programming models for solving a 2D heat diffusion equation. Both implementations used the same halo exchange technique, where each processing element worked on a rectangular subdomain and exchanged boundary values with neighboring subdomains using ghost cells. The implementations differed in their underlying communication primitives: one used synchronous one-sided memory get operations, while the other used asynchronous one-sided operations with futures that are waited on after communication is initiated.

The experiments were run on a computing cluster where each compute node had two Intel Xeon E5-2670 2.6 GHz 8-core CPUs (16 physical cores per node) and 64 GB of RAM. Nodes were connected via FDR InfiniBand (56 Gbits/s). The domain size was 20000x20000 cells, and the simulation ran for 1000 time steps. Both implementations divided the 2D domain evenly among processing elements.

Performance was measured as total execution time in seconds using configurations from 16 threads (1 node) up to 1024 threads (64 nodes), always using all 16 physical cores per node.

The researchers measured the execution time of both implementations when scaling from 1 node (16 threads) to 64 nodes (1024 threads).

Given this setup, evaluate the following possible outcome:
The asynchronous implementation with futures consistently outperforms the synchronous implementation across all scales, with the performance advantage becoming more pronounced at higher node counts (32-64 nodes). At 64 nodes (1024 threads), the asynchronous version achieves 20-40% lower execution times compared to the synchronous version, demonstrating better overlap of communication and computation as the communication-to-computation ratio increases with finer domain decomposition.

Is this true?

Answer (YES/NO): NO